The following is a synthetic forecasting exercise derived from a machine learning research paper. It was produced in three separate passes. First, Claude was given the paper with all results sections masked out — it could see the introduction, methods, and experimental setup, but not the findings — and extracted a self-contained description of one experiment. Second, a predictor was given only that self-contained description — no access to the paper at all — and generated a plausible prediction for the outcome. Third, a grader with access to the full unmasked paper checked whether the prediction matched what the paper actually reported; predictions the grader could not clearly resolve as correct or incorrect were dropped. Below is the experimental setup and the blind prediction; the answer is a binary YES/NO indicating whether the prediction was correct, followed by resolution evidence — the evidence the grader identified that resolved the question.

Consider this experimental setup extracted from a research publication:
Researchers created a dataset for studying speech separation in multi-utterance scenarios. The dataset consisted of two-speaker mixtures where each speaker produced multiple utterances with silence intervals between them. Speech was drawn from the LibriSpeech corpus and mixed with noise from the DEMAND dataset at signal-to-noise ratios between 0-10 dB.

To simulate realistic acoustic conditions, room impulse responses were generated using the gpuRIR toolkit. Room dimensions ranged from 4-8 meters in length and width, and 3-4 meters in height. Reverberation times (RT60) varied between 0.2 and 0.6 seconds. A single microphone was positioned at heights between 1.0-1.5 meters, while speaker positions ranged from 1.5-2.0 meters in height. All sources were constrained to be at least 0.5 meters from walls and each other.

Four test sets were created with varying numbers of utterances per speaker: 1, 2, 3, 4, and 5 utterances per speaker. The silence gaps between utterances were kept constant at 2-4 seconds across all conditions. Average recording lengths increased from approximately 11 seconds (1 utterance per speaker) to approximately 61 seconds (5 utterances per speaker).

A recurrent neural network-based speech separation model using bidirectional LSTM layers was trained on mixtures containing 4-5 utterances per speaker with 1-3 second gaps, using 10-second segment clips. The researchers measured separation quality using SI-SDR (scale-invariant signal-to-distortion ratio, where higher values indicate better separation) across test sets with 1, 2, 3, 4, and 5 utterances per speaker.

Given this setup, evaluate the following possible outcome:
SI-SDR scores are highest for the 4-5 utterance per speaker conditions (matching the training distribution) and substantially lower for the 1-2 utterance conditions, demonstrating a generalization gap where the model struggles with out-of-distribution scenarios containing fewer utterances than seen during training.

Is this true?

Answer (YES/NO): NO